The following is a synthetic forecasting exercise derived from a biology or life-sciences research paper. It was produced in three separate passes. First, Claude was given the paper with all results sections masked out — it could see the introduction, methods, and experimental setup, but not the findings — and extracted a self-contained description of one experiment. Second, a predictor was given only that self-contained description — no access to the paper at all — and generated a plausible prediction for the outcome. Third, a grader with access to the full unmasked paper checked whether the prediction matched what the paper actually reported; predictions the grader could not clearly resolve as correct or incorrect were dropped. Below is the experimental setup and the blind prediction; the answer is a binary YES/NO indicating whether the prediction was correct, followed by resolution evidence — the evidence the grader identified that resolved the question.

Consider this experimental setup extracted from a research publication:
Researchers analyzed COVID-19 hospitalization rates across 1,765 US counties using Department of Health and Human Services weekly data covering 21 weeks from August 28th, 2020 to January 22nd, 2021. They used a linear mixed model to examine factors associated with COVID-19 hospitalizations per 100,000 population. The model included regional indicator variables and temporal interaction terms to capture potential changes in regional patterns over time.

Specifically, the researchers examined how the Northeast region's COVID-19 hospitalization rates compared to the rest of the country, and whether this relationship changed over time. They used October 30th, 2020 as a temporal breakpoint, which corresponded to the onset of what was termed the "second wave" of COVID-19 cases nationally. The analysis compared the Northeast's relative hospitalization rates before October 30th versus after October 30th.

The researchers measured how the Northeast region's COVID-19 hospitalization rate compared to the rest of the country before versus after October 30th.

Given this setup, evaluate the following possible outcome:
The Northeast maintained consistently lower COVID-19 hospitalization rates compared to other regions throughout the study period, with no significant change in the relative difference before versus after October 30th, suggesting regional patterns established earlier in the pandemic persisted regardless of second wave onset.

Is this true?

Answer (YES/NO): NO